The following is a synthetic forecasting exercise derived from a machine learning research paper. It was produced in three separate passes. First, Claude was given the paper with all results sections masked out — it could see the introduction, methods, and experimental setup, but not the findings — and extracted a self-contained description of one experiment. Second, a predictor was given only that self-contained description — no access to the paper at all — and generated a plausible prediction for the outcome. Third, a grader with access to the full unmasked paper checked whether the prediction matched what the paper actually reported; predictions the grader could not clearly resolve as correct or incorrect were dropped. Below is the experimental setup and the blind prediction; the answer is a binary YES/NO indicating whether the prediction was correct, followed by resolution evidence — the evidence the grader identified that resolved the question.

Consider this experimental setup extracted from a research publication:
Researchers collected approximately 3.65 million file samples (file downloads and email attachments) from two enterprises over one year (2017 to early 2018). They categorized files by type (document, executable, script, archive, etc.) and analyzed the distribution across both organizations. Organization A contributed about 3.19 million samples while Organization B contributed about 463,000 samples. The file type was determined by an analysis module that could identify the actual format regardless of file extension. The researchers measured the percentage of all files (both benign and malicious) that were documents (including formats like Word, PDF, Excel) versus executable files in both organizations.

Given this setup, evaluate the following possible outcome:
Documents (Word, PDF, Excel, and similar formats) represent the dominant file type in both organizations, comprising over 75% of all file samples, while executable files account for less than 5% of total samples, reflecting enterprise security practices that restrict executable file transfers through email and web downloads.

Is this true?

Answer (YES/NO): NO